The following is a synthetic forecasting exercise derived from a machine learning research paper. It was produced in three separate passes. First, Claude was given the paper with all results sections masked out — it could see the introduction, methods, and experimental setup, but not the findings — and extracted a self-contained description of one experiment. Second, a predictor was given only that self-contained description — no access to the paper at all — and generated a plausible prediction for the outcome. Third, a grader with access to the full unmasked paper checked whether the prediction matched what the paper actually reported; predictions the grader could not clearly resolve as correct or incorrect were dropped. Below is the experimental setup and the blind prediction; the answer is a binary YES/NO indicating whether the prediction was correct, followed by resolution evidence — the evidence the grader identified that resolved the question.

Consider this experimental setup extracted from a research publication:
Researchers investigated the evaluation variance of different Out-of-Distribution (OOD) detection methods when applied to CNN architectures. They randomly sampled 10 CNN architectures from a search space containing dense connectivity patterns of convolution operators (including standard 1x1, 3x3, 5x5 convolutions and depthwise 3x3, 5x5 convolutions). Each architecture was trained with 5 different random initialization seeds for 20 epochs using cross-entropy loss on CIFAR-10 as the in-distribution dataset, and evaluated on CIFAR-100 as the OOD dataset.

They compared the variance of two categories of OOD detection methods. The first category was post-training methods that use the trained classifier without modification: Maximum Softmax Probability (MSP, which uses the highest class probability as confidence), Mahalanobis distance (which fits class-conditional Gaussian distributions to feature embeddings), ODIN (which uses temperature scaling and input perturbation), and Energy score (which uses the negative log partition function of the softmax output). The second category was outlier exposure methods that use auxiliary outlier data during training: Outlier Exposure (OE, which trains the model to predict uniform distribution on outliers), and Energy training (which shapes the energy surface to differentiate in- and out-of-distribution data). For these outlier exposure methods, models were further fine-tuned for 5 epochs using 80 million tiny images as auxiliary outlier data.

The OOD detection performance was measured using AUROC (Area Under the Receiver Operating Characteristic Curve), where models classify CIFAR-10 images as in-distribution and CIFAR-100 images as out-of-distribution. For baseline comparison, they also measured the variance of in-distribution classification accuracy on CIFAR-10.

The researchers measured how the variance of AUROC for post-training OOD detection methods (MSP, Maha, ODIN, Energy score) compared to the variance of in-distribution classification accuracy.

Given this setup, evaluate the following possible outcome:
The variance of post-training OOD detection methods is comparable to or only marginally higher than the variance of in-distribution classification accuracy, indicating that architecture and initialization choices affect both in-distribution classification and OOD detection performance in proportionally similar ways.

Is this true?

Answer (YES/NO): NO